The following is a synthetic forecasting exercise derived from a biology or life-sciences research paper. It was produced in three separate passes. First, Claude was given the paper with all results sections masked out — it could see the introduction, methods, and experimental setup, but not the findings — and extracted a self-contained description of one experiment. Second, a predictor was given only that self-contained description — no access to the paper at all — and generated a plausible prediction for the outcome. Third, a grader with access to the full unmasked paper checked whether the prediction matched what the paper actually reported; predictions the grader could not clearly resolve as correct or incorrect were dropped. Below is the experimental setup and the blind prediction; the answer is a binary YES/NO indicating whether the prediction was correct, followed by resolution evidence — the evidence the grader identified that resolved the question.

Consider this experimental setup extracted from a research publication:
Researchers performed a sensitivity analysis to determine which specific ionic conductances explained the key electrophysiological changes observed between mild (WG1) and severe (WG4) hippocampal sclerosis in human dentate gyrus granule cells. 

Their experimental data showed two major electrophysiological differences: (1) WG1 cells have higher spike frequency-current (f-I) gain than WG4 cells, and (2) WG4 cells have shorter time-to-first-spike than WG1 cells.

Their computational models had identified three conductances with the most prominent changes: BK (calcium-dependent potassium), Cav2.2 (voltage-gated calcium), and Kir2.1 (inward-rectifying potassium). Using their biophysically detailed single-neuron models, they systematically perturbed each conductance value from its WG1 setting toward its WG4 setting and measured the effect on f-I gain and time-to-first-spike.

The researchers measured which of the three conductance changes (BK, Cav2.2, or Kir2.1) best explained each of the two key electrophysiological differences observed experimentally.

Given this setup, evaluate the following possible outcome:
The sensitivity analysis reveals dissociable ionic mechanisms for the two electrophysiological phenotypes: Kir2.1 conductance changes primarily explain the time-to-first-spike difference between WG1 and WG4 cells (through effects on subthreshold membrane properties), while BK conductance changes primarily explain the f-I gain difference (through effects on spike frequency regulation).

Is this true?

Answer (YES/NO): NO